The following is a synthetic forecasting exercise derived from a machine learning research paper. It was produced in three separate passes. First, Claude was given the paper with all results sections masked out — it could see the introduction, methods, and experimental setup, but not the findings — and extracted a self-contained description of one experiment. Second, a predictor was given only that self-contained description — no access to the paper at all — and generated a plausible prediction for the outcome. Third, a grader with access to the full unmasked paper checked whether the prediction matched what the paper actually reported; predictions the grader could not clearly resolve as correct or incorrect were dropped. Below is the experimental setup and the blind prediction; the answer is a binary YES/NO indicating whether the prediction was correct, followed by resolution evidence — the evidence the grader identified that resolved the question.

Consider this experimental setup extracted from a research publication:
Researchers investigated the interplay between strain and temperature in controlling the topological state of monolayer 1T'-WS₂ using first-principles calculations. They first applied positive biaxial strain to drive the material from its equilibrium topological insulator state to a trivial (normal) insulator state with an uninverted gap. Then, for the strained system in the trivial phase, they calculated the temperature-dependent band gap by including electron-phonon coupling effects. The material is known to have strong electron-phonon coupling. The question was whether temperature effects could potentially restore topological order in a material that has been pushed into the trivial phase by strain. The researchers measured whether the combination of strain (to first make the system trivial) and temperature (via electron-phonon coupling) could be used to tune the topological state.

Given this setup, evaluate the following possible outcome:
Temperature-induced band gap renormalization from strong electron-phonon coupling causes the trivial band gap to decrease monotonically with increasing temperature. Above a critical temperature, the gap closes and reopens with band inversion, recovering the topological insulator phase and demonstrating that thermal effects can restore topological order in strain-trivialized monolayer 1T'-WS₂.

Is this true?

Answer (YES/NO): YES